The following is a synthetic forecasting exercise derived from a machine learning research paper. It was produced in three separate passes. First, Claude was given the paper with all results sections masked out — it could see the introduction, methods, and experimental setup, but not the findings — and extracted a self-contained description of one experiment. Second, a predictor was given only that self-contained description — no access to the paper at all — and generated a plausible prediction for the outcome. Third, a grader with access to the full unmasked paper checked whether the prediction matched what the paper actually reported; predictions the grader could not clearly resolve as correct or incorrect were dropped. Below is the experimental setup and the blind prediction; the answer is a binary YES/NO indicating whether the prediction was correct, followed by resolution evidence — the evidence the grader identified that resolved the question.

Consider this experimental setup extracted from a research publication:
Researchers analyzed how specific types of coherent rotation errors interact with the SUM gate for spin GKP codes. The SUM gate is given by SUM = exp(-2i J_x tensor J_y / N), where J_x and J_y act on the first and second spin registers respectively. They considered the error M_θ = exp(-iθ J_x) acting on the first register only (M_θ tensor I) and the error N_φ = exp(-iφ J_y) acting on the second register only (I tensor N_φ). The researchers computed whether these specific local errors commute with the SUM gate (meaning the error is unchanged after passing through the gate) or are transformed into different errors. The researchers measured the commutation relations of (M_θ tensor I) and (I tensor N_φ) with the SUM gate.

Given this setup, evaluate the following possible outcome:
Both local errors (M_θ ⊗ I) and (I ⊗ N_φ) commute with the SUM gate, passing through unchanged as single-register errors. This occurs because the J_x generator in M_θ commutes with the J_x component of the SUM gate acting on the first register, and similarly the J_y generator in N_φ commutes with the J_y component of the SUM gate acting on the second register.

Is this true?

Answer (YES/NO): YES